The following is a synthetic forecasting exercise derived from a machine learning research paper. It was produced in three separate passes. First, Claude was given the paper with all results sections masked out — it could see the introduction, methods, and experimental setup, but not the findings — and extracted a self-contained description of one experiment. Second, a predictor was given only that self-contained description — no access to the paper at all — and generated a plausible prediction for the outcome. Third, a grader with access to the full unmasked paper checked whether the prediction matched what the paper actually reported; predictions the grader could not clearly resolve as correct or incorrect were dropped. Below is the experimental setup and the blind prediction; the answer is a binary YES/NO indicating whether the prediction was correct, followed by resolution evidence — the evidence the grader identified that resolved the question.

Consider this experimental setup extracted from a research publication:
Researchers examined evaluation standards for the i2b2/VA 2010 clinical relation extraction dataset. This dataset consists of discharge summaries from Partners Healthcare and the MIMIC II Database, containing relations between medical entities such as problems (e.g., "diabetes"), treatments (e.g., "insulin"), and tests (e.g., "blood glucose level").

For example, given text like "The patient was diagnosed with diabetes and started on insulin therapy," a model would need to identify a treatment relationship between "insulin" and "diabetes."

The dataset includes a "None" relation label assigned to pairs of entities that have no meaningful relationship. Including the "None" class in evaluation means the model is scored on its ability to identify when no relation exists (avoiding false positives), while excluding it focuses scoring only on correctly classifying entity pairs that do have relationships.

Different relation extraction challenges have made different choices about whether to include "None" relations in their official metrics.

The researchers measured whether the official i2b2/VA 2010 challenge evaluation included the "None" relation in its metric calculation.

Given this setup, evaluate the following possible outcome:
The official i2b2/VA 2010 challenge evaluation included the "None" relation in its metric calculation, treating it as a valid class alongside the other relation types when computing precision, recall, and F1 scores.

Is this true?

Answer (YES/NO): NO